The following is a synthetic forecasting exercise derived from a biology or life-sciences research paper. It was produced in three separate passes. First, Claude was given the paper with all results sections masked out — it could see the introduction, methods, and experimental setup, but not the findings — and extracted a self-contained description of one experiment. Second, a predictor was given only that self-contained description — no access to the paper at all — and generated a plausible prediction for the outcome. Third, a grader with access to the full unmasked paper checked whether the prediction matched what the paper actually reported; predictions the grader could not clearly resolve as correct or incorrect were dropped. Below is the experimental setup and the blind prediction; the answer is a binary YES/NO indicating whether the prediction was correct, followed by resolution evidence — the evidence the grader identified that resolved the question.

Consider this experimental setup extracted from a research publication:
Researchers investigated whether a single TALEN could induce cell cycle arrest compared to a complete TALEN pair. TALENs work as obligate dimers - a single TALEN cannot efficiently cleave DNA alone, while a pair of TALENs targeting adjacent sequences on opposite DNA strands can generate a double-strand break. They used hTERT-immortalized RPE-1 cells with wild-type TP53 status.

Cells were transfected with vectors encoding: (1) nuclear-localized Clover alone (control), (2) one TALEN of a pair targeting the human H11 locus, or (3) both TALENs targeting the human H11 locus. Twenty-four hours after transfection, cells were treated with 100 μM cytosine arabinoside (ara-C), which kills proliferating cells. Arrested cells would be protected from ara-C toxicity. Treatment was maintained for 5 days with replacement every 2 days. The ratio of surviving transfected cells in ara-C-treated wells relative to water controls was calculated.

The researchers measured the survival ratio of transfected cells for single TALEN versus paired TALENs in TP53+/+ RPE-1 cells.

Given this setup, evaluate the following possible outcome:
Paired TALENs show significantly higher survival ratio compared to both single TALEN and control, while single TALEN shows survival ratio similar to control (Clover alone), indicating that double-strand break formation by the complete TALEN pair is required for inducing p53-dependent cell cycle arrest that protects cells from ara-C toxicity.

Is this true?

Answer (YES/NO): NO